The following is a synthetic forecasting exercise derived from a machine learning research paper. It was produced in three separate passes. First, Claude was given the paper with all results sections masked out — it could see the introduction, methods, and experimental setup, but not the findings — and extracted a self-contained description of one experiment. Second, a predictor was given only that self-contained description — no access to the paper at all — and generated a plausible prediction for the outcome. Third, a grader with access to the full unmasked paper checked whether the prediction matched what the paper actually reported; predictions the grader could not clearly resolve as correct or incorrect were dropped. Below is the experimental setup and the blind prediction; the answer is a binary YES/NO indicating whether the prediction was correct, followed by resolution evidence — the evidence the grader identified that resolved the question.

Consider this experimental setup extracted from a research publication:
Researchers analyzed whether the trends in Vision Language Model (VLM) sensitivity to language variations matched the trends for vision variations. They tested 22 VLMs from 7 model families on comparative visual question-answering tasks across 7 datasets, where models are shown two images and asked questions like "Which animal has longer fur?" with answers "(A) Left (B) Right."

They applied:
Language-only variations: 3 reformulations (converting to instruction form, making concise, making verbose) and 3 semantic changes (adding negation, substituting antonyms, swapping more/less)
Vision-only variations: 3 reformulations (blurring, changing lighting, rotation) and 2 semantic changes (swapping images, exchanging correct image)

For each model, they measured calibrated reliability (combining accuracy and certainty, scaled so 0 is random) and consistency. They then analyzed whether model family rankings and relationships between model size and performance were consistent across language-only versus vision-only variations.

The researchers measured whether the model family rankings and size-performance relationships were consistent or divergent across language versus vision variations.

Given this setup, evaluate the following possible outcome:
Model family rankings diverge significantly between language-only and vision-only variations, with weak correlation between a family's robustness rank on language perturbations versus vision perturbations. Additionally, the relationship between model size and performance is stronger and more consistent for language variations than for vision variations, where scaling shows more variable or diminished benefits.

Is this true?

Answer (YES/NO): NO